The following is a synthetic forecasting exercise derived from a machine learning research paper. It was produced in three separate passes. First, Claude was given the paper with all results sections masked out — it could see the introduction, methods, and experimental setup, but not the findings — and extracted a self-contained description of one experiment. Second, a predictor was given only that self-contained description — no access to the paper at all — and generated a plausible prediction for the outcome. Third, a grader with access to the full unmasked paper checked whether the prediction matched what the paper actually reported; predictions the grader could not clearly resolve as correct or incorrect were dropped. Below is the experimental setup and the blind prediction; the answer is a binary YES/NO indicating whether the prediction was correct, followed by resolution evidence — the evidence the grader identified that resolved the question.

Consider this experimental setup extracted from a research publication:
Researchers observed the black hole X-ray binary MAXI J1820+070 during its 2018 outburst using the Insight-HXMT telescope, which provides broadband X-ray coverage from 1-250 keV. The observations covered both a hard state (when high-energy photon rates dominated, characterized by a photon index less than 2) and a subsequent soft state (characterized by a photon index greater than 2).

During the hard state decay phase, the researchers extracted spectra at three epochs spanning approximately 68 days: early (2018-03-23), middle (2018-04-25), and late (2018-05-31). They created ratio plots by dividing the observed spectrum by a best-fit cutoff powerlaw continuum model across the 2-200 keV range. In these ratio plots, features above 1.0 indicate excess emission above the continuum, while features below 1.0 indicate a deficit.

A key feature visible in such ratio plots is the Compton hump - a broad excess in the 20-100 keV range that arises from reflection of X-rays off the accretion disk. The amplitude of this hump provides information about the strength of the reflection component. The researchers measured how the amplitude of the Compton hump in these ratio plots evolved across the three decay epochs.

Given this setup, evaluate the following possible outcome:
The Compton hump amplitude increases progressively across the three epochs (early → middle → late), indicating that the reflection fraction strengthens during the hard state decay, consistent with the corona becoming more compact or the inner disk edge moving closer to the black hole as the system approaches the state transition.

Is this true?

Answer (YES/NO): NO